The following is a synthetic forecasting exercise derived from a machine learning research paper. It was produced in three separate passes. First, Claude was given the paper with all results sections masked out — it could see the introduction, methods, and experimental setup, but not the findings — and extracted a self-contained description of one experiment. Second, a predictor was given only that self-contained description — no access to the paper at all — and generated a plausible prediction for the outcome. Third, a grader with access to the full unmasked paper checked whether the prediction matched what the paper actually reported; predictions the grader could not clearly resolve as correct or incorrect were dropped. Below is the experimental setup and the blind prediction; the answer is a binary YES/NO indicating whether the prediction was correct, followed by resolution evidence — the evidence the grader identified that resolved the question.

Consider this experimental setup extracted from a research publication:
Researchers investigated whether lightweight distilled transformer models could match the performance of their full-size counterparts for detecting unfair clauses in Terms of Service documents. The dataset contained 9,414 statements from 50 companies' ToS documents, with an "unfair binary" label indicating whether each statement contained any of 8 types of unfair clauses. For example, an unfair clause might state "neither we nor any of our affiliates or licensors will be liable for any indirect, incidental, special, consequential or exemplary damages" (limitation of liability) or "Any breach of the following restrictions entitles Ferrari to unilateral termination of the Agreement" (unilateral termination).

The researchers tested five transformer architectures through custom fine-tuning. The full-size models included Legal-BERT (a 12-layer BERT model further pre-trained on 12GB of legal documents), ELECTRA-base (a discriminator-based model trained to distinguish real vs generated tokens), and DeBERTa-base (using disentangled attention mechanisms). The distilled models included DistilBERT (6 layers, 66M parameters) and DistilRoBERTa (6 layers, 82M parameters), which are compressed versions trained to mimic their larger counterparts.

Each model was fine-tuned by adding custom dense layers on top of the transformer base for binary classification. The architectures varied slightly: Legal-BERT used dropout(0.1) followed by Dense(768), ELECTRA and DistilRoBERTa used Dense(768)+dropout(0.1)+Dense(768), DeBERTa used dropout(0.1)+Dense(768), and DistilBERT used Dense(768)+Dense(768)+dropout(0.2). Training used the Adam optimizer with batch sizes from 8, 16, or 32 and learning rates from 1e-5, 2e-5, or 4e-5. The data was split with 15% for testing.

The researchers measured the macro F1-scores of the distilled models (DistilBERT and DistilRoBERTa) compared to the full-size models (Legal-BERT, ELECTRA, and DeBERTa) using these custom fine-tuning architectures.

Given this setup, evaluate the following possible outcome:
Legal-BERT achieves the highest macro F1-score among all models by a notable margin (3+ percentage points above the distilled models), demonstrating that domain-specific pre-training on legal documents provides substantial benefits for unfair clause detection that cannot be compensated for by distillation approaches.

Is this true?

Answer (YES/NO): NO